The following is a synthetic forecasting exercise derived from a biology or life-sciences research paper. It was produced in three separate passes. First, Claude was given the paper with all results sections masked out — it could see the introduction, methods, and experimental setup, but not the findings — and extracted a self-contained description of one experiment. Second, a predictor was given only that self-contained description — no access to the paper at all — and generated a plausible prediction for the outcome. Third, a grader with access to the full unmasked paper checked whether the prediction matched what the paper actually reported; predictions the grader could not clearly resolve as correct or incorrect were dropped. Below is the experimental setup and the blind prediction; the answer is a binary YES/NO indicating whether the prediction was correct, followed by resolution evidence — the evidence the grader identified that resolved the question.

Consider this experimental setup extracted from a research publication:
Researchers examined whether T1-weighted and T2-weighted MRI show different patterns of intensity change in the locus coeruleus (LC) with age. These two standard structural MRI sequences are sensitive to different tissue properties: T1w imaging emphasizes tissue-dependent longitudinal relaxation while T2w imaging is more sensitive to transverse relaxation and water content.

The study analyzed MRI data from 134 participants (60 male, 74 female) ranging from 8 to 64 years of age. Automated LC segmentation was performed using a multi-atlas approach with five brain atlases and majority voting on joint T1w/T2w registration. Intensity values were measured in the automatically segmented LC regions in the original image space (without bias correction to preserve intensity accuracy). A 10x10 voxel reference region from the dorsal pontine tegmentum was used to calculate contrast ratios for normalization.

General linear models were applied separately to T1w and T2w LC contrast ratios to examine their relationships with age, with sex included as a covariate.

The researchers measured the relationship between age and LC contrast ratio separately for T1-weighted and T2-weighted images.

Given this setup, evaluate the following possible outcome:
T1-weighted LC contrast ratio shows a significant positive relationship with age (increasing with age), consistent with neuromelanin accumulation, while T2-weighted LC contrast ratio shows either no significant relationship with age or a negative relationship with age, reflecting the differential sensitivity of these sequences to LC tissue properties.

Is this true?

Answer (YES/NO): NO